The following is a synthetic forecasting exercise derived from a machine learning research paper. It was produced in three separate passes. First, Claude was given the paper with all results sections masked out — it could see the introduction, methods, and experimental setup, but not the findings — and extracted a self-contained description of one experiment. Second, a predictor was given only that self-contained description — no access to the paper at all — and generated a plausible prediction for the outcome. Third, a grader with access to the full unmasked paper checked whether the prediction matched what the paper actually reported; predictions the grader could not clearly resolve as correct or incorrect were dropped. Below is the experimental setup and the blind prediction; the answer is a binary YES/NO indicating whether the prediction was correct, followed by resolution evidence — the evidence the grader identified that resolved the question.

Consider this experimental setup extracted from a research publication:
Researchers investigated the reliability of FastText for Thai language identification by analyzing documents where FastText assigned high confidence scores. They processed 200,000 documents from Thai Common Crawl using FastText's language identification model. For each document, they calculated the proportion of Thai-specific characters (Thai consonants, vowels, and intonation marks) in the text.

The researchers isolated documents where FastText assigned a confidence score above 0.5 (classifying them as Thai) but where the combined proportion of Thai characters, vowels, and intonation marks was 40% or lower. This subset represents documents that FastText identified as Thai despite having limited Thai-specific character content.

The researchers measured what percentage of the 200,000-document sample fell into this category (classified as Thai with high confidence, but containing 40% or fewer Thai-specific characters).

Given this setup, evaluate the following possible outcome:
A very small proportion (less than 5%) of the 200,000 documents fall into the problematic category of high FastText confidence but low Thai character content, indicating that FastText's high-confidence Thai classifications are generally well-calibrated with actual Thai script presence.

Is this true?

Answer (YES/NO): NO